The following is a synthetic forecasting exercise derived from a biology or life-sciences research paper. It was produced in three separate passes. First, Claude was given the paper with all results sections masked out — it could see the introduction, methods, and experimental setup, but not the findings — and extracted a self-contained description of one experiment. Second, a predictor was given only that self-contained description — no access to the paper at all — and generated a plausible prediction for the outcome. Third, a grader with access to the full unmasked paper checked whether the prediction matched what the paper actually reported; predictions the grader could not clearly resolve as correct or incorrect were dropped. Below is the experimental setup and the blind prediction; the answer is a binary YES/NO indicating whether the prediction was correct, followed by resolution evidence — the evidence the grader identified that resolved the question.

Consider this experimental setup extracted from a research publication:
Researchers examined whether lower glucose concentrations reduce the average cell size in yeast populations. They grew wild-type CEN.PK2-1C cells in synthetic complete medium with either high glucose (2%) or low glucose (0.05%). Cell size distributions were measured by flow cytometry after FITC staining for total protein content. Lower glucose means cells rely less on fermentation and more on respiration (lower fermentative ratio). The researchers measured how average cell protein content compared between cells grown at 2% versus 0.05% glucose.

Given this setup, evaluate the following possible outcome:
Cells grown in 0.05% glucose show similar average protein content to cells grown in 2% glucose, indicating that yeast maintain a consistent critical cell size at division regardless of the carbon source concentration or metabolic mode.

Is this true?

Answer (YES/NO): NO